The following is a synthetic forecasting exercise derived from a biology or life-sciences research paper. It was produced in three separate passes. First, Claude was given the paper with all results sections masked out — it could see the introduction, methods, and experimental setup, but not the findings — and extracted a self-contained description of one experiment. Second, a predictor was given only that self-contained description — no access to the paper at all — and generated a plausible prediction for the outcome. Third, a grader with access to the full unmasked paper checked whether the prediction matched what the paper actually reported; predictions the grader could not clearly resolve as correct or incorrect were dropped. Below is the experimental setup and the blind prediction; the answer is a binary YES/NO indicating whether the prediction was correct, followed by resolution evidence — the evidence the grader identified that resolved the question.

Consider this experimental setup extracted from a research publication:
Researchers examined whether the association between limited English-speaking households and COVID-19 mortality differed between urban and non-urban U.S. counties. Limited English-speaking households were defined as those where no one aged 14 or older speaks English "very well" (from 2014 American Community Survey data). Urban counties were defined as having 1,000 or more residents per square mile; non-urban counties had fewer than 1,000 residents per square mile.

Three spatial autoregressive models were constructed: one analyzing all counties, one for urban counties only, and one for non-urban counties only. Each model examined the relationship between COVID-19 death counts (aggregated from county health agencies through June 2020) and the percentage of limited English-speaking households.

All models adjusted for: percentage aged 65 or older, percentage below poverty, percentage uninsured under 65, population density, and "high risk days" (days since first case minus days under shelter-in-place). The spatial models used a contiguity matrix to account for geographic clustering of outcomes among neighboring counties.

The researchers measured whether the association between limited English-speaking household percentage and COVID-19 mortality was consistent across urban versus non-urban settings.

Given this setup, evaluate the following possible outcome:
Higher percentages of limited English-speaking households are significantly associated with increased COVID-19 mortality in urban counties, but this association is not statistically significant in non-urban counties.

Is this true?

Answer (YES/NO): NO